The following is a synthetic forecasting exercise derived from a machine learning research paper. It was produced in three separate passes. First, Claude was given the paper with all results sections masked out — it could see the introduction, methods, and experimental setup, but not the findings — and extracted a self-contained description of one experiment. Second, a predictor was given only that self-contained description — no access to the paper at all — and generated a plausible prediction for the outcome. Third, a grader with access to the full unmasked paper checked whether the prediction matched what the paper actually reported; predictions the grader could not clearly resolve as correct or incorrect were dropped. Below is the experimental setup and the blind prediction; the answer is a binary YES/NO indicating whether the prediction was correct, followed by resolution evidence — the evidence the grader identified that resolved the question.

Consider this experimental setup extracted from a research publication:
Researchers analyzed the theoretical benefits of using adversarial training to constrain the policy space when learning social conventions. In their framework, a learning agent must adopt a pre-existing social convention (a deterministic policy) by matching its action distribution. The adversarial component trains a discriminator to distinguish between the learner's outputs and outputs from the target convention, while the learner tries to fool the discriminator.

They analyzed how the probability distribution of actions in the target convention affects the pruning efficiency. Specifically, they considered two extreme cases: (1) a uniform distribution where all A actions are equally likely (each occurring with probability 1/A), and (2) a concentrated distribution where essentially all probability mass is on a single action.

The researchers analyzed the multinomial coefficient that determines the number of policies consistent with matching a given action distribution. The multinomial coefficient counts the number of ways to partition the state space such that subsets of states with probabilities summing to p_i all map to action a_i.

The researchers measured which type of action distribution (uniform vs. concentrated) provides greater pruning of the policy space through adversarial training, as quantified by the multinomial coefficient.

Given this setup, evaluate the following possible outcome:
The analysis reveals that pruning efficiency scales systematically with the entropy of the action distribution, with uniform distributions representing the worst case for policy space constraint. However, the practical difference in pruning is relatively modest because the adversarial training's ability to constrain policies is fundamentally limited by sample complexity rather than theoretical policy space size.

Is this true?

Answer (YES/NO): NO